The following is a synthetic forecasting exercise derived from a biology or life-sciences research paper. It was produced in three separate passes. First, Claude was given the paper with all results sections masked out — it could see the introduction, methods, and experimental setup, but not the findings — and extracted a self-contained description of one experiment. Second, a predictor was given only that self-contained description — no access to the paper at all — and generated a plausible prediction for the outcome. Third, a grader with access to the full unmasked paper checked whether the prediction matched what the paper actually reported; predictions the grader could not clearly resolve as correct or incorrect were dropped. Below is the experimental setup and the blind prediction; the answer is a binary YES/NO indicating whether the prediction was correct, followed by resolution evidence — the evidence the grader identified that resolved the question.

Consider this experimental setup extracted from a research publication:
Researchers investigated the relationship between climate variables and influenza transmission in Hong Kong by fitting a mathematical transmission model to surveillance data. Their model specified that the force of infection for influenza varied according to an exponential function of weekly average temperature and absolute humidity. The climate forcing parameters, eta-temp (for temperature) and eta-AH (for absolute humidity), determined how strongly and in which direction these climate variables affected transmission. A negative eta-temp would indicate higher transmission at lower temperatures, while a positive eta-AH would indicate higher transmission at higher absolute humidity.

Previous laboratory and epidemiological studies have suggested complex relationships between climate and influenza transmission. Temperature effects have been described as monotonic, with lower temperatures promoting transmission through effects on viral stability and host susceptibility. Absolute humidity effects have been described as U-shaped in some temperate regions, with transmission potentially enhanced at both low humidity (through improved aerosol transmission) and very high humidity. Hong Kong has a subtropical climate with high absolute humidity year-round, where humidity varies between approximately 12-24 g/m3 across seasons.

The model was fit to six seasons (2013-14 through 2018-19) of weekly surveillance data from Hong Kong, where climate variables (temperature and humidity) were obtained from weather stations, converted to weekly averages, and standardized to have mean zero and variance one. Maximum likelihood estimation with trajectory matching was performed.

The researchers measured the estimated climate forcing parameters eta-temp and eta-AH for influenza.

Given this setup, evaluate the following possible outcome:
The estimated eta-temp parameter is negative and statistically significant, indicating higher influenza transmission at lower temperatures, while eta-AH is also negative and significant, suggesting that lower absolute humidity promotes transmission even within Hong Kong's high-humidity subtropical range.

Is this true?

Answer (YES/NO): NO